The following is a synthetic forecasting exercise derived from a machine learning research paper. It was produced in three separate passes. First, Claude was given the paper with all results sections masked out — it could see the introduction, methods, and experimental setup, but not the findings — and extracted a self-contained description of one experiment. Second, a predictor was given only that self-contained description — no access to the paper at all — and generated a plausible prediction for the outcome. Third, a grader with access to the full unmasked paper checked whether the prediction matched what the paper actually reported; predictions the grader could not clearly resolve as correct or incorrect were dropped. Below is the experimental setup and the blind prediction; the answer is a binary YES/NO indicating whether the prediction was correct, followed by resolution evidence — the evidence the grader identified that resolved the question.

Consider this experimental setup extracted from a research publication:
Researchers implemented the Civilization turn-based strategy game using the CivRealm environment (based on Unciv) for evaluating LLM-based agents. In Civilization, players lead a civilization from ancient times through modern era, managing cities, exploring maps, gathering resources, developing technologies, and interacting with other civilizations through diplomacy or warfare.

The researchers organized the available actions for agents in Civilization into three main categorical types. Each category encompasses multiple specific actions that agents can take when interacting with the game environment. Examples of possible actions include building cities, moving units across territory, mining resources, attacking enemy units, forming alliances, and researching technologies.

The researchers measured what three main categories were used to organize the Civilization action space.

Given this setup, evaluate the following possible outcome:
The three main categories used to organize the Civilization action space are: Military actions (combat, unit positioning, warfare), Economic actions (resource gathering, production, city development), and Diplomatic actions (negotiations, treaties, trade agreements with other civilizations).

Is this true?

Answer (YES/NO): NO